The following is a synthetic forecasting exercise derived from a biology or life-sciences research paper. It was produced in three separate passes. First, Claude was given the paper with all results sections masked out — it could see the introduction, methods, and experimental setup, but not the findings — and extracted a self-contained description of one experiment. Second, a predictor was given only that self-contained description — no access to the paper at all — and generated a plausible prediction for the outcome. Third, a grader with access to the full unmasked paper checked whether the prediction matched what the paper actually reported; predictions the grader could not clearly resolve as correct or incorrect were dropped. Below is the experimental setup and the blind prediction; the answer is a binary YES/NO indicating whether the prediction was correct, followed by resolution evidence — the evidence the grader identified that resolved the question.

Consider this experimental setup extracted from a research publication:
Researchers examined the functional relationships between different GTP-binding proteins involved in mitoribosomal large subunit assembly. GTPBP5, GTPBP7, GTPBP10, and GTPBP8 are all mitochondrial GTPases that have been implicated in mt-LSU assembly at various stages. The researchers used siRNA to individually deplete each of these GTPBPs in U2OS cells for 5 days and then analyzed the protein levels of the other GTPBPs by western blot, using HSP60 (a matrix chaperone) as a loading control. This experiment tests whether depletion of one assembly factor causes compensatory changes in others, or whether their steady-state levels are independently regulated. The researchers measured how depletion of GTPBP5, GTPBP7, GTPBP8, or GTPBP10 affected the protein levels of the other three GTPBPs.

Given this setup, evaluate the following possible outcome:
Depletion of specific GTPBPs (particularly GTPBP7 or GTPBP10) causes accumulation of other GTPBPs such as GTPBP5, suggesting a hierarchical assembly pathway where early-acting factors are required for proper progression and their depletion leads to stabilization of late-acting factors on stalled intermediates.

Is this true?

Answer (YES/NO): NO